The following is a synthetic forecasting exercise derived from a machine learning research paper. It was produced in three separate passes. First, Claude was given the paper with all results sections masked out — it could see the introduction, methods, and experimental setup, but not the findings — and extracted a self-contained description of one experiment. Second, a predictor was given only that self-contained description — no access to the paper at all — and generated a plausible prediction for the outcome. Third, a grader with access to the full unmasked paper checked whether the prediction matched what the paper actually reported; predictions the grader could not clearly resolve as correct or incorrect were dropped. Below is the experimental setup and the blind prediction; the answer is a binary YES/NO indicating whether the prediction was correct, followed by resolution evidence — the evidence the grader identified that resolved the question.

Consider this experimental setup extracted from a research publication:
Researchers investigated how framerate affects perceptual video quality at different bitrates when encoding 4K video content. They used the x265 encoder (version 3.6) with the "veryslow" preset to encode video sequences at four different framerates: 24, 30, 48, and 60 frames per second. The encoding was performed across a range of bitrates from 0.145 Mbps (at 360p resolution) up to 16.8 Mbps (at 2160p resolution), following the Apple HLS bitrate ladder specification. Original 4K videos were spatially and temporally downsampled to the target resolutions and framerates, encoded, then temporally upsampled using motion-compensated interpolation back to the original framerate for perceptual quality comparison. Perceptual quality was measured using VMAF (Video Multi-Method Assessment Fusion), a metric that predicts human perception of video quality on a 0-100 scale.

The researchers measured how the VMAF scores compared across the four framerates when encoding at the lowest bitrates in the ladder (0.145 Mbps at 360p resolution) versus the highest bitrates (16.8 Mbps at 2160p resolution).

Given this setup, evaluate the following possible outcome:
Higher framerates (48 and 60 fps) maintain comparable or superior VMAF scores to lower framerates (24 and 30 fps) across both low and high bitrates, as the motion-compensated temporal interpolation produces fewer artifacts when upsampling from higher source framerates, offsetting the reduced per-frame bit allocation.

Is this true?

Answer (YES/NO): NO